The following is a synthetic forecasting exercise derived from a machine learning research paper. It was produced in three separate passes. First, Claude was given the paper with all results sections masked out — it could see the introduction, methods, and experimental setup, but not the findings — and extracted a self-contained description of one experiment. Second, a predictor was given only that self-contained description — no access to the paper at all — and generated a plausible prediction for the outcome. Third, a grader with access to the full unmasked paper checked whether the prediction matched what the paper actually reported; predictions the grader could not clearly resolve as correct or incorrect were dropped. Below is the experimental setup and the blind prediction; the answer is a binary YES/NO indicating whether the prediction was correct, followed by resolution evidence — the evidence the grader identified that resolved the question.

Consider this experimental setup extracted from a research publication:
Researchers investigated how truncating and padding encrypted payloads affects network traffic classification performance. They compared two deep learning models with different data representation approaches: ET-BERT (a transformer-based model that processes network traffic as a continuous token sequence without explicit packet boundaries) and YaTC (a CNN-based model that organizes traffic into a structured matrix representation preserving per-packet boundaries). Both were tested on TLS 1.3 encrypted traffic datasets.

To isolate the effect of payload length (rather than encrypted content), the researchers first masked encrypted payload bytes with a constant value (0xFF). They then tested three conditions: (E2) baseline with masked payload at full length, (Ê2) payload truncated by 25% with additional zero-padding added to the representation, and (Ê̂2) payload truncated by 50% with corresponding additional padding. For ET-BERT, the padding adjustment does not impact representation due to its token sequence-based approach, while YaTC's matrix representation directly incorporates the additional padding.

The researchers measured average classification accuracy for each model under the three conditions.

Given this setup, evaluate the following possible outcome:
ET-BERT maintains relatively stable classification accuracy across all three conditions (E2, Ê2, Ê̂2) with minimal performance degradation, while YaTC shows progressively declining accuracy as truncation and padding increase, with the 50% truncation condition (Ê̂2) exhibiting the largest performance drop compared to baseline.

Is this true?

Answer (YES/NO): YES